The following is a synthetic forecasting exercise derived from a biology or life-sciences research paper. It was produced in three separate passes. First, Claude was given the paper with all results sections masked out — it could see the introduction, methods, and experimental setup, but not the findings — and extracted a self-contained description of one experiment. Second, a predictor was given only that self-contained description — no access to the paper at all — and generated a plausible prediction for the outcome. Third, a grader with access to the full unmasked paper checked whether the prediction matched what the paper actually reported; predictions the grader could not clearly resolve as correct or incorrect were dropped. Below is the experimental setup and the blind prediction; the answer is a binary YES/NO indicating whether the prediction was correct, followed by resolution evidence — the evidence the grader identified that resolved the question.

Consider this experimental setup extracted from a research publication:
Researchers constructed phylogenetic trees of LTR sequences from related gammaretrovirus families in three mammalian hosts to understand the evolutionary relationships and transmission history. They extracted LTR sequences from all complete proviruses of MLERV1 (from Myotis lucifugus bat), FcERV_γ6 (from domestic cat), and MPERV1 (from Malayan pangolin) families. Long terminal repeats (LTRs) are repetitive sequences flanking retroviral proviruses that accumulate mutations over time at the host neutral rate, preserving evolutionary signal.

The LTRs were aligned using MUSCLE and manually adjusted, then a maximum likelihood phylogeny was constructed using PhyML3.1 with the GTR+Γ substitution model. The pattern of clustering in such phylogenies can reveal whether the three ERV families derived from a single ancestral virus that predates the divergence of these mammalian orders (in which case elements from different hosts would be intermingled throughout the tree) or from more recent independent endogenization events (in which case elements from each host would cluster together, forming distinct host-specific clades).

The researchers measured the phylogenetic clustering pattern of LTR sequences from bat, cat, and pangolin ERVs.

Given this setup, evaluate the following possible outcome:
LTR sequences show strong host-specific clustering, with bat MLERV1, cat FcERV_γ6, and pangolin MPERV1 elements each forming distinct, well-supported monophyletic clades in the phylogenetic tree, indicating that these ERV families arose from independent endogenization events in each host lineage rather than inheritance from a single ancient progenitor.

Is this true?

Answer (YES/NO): NO